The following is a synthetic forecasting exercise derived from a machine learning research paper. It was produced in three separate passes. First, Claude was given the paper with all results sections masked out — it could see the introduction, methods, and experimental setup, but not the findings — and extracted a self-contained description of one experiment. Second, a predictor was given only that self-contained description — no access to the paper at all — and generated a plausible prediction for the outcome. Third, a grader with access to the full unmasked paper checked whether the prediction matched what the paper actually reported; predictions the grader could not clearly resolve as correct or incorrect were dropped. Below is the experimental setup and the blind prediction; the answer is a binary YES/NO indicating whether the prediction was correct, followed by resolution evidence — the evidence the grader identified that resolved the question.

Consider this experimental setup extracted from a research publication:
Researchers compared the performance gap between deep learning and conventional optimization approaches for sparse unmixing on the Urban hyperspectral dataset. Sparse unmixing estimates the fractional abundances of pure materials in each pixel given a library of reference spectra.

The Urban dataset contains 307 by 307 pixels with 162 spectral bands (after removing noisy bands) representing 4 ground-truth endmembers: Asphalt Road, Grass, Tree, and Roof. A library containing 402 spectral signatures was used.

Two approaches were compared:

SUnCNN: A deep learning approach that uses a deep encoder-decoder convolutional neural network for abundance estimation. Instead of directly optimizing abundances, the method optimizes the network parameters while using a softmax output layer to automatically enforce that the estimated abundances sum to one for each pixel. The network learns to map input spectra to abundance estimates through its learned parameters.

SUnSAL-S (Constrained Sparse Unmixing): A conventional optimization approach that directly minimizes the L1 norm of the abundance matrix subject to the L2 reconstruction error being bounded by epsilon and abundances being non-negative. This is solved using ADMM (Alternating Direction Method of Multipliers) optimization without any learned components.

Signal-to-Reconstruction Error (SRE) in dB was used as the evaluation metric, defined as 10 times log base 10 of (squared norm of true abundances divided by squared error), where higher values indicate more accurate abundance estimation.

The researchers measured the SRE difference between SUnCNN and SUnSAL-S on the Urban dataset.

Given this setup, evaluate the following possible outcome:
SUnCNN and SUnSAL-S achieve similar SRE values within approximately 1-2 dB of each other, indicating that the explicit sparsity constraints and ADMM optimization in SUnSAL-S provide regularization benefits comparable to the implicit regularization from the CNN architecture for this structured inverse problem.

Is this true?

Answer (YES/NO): YES